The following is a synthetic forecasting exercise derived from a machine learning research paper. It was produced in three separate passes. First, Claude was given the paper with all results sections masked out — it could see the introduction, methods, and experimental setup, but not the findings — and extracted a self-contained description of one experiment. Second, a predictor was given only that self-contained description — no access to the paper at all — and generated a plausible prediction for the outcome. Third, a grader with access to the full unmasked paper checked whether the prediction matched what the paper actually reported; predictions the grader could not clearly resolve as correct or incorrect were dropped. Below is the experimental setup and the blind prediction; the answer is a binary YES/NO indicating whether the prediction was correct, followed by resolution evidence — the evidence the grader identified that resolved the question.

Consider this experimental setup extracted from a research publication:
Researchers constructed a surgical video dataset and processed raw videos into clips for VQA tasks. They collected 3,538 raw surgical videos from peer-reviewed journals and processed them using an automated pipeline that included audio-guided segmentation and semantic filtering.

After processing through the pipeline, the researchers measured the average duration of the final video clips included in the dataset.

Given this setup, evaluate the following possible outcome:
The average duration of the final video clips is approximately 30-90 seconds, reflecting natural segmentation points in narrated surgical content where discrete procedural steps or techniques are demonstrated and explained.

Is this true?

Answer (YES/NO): NO